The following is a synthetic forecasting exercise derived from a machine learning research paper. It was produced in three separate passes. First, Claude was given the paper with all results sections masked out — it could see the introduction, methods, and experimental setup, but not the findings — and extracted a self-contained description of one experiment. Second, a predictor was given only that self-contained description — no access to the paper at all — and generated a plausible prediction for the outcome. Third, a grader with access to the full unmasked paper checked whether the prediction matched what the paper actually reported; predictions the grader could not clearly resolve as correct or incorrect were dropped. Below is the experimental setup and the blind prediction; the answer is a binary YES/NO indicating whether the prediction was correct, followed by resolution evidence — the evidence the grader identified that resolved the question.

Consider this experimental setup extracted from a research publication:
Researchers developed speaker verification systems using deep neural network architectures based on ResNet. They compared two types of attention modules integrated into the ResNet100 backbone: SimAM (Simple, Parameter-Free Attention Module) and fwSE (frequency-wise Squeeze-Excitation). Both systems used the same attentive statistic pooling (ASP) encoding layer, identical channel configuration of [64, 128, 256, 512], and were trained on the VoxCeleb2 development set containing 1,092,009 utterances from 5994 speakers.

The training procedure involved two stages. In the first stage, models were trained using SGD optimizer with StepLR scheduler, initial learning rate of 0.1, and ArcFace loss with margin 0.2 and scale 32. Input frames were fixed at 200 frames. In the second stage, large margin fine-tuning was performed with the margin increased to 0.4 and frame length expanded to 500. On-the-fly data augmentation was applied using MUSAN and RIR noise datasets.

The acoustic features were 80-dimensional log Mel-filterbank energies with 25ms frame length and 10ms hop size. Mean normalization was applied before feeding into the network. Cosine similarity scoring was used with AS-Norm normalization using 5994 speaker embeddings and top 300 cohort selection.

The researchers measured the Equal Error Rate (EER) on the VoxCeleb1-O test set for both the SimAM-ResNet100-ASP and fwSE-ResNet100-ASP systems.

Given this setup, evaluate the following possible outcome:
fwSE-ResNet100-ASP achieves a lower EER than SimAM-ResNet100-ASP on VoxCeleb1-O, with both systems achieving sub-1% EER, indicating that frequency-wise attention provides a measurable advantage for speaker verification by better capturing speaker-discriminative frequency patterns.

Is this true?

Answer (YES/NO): NO